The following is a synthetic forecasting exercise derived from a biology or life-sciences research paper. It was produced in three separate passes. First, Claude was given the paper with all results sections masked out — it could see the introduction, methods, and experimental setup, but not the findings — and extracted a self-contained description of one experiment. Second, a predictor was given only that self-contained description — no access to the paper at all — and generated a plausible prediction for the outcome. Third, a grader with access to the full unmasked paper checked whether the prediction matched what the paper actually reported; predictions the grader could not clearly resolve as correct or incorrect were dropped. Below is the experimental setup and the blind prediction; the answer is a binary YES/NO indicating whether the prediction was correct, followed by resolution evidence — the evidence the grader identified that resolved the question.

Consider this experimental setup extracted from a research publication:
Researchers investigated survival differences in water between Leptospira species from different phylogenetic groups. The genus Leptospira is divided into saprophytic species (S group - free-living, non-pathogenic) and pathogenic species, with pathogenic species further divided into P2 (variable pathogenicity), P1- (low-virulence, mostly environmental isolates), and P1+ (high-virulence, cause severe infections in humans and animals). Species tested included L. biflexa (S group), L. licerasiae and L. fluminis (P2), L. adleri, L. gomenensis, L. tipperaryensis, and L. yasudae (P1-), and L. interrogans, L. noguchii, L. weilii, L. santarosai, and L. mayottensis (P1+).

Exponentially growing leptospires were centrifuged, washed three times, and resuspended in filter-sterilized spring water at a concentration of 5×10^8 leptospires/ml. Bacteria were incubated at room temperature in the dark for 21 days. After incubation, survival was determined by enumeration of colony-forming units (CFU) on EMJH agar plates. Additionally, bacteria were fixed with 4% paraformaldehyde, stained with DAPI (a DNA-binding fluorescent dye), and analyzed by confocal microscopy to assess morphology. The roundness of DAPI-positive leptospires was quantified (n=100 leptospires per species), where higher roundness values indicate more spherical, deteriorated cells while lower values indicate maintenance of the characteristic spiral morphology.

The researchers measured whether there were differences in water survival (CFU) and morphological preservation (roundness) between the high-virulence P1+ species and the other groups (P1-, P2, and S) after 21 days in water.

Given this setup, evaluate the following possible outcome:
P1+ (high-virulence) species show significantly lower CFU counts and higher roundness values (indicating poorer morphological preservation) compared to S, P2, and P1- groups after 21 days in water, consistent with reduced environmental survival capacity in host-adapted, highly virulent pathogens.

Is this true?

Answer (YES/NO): YES